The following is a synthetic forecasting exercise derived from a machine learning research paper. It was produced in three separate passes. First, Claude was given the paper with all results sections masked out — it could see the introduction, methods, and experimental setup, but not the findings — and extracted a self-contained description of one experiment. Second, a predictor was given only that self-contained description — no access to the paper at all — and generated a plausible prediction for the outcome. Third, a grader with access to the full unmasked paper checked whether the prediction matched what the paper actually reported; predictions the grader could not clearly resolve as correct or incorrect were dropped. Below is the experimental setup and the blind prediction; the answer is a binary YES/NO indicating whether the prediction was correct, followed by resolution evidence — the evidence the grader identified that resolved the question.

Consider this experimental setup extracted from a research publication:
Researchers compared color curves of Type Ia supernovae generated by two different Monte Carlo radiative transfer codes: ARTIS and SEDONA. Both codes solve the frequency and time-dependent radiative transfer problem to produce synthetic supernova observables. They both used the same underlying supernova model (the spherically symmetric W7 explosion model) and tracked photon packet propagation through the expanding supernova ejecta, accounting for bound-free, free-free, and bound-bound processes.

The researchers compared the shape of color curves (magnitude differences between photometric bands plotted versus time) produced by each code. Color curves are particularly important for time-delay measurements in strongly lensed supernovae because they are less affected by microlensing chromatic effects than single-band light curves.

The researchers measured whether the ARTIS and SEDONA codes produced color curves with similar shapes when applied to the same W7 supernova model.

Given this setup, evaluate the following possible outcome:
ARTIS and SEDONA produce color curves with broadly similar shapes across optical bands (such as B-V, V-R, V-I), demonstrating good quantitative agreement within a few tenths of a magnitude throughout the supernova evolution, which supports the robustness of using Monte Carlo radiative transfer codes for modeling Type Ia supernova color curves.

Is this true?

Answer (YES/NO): NO